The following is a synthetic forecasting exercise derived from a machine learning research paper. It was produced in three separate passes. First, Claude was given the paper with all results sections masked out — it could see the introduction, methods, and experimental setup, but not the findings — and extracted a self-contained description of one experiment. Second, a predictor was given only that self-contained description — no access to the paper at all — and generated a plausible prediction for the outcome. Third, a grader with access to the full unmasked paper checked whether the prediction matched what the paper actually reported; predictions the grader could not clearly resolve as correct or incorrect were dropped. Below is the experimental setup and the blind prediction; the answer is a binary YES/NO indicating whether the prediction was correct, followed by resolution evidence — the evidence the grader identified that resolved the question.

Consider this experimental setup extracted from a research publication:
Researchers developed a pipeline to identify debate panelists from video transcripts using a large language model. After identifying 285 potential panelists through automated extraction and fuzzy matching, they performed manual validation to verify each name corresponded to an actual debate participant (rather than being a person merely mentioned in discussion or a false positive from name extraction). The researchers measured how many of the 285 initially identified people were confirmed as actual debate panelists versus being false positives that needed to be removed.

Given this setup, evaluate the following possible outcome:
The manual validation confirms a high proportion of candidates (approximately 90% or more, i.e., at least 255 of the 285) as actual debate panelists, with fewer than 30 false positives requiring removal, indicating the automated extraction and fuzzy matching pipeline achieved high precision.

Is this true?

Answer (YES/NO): YES